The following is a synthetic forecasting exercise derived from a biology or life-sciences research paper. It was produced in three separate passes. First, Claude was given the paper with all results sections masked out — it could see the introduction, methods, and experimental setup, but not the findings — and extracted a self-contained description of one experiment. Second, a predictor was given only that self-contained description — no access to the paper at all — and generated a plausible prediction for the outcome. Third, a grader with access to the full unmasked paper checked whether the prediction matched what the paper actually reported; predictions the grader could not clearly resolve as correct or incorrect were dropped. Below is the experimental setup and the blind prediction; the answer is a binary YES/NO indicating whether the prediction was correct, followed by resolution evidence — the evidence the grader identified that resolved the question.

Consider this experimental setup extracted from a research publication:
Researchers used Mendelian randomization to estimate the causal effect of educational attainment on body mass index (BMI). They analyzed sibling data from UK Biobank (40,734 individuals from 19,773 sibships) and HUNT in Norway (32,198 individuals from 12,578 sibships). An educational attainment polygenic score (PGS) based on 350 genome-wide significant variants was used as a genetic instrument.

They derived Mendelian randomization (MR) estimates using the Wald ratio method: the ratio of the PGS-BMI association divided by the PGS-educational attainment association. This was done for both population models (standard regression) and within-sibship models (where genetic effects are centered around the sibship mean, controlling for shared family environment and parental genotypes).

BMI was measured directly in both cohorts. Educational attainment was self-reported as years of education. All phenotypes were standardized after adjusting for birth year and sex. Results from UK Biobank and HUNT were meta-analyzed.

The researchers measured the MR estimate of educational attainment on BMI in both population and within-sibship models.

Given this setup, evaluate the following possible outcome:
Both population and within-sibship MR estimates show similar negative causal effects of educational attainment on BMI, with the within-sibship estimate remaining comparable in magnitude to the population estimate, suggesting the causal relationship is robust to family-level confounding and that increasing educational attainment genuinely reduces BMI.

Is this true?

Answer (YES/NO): YES